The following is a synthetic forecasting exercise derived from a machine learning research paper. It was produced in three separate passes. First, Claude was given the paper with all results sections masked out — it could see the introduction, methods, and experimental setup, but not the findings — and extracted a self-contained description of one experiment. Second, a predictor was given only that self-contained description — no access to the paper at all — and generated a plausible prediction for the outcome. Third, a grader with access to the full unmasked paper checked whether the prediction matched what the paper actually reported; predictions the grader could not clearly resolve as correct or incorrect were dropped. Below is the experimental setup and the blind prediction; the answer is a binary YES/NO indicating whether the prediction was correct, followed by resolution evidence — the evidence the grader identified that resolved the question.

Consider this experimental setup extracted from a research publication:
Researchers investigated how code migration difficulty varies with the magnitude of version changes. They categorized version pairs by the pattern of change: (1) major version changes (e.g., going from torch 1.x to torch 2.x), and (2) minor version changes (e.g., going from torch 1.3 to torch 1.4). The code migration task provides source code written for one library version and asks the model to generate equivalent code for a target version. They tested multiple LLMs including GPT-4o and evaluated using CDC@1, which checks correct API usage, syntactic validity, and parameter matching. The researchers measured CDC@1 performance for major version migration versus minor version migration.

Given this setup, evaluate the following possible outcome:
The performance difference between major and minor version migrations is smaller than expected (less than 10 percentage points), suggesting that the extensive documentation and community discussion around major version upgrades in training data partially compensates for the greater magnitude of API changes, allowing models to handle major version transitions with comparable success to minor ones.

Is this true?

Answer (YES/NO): NO